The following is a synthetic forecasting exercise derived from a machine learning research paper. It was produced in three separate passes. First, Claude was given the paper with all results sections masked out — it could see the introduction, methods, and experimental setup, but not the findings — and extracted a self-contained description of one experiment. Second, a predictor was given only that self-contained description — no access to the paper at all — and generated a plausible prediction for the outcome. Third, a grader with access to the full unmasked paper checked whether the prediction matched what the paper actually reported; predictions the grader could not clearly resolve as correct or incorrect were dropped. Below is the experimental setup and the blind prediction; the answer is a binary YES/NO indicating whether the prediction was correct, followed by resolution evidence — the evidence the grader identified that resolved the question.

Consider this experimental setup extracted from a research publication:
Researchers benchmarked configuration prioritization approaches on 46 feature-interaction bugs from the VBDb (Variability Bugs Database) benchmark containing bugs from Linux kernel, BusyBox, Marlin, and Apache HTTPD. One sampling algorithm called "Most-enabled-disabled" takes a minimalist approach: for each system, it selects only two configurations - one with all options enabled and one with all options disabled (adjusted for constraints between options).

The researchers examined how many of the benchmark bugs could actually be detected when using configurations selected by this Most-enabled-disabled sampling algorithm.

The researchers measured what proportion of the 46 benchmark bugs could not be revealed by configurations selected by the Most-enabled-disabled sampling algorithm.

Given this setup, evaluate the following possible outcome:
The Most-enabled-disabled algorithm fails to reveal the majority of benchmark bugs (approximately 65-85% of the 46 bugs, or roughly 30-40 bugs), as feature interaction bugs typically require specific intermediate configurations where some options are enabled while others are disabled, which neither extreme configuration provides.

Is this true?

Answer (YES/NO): NO